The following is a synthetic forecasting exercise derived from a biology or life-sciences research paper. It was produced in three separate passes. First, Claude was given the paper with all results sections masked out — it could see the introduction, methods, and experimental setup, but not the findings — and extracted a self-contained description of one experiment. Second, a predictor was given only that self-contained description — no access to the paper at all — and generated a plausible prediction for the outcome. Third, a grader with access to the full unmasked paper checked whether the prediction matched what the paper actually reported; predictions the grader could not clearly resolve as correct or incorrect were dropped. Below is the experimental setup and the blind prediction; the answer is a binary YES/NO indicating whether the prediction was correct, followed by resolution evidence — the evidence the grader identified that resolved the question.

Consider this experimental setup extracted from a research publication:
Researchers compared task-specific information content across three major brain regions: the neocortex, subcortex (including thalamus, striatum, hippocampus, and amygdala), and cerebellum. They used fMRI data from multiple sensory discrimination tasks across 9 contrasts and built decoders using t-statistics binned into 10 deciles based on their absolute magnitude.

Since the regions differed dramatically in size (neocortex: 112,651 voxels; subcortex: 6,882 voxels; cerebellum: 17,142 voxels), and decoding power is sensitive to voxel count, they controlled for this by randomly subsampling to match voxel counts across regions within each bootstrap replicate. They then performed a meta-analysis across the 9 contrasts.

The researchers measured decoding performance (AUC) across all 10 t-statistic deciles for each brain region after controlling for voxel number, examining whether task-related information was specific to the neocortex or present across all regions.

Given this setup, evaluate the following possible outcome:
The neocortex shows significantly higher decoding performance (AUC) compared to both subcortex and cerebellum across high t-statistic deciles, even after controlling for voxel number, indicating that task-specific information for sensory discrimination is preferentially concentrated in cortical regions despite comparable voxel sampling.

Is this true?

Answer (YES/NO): NO